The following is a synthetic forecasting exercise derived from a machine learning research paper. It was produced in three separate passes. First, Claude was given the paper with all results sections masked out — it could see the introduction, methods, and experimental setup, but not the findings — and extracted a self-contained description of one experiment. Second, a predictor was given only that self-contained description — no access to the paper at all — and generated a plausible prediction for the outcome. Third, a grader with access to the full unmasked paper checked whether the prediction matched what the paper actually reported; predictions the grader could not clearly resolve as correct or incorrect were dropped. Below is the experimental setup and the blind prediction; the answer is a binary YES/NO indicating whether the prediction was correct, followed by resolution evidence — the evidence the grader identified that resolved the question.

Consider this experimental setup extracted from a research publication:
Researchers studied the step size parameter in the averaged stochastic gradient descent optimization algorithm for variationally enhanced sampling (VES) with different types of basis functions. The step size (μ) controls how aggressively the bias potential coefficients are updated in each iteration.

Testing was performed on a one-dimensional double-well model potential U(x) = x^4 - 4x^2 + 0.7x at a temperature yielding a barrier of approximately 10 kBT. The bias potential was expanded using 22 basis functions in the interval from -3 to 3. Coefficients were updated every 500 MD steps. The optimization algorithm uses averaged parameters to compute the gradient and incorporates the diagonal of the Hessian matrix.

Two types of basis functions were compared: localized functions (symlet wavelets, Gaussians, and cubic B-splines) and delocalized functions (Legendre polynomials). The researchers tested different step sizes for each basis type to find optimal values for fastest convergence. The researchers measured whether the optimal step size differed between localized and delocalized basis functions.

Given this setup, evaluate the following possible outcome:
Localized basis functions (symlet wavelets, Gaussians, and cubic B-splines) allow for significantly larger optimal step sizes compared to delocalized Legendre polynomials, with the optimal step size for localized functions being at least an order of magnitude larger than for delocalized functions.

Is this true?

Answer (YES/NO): NO